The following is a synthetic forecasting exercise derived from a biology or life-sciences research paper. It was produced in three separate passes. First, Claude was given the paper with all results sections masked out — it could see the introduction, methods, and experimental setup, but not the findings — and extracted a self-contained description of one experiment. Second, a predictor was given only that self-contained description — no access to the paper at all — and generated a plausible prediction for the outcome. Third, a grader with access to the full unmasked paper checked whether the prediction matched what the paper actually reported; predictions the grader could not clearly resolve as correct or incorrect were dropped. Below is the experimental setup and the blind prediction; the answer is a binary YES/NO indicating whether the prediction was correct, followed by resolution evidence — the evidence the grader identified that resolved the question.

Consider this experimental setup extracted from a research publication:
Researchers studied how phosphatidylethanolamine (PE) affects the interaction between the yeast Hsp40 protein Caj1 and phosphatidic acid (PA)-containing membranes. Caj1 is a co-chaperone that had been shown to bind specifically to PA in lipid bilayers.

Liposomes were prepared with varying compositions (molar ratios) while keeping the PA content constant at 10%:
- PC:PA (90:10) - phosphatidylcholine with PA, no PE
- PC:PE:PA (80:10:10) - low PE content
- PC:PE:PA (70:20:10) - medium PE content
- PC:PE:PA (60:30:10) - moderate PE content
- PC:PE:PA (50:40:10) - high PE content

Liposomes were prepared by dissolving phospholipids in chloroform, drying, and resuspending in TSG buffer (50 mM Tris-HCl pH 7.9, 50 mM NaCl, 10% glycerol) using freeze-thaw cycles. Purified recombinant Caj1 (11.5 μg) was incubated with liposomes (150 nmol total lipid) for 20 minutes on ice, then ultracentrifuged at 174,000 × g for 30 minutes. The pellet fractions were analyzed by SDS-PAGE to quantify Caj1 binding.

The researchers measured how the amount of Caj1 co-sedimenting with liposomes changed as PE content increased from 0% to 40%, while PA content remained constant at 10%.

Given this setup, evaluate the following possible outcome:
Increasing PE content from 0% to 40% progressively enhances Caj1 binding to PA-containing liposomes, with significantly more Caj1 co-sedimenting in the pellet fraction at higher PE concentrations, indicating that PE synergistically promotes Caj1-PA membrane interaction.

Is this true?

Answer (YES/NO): YES